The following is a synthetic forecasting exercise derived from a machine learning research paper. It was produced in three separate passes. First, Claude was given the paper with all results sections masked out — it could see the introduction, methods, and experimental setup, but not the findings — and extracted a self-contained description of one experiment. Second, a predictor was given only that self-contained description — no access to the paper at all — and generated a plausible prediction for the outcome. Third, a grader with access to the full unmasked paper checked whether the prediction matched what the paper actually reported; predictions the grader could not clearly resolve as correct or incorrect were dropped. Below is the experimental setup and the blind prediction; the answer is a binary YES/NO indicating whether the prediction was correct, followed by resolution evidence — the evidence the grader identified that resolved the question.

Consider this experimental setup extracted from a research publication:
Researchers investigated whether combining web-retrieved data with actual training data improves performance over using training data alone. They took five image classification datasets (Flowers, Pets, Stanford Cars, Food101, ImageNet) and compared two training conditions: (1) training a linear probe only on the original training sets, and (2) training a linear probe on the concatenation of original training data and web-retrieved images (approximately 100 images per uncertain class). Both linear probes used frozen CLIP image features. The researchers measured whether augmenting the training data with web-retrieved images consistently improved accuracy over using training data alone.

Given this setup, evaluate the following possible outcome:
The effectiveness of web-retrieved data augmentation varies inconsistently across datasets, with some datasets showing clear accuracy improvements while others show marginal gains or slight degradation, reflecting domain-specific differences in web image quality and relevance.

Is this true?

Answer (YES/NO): NO